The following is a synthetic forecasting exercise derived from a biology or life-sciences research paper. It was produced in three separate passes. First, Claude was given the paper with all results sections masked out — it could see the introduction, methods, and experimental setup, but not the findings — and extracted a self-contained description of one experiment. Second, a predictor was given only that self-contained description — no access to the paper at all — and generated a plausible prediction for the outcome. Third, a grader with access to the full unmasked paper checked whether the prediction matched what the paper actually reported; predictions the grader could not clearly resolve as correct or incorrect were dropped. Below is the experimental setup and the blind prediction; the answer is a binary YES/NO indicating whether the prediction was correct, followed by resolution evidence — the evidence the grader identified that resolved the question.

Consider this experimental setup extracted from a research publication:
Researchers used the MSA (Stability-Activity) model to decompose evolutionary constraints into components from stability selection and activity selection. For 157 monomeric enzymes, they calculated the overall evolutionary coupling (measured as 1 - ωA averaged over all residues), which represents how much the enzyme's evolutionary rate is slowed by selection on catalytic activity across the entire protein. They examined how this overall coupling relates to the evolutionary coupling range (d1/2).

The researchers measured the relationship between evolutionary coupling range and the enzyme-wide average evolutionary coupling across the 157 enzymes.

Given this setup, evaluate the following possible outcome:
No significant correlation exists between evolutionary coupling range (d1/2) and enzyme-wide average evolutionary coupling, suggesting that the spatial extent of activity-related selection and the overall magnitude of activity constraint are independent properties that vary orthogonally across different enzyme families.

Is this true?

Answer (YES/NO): NO